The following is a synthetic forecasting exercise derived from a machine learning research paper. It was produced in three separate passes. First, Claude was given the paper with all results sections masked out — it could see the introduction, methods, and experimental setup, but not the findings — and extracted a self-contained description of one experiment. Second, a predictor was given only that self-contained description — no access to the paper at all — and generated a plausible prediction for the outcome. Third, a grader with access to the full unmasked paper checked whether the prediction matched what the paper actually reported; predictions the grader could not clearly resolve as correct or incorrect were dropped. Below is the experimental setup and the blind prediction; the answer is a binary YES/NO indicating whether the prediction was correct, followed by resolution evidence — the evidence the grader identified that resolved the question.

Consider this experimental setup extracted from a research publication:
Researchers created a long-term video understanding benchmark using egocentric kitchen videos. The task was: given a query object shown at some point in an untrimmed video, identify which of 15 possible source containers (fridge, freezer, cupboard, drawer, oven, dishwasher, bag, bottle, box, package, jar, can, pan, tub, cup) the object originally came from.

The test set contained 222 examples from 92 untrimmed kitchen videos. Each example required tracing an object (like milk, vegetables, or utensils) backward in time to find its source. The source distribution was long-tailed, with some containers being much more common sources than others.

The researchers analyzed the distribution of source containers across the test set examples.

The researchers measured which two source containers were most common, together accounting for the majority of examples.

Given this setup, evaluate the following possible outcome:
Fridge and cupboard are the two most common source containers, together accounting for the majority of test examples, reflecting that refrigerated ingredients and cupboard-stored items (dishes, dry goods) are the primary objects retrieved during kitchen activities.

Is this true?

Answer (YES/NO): YES